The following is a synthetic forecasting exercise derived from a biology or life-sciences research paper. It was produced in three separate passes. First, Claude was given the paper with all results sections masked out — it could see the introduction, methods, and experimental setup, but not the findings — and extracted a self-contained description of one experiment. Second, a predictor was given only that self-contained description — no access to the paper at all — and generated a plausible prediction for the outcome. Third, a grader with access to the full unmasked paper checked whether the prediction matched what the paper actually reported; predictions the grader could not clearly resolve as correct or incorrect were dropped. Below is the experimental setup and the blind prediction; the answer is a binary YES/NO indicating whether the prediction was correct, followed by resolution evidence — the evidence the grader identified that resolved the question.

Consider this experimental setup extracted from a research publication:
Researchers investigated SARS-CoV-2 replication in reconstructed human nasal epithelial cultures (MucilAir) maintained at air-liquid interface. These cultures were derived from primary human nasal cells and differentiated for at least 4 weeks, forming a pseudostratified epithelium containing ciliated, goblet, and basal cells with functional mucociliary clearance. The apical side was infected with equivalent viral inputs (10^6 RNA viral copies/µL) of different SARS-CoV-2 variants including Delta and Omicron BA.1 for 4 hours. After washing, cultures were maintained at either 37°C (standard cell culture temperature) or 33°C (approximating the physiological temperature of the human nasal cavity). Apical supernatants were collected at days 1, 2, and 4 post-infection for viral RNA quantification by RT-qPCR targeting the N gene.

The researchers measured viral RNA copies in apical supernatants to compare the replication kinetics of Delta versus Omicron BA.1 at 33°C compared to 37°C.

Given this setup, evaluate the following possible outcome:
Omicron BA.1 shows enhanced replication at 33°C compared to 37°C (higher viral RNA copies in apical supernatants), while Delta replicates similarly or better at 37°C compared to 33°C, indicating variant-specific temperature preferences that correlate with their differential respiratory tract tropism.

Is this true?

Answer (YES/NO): NO